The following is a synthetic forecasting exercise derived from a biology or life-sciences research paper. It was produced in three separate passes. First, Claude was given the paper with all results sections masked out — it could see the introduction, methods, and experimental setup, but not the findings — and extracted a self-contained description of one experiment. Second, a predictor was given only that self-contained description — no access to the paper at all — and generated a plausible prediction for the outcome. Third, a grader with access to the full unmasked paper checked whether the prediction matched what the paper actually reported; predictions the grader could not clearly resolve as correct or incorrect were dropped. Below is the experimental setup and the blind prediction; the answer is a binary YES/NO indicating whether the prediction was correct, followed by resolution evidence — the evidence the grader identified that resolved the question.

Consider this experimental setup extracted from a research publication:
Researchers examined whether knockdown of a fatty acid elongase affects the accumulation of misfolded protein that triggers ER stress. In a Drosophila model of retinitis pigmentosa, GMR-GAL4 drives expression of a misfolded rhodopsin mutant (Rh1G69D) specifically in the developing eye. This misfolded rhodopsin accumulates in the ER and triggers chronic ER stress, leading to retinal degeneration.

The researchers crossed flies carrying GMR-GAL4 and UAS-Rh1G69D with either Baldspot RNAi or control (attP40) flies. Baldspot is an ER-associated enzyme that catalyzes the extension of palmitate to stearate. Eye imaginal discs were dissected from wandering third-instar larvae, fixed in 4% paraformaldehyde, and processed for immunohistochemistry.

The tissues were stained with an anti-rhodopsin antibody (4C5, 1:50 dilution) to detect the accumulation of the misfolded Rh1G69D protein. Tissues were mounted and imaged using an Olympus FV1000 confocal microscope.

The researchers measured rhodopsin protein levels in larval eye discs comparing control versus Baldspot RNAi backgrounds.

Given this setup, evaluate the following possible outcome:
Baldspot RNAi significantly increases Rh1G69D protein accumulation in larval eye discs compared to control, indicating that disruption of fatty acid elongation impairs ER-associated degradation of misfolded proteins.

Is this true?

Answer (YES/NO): NO